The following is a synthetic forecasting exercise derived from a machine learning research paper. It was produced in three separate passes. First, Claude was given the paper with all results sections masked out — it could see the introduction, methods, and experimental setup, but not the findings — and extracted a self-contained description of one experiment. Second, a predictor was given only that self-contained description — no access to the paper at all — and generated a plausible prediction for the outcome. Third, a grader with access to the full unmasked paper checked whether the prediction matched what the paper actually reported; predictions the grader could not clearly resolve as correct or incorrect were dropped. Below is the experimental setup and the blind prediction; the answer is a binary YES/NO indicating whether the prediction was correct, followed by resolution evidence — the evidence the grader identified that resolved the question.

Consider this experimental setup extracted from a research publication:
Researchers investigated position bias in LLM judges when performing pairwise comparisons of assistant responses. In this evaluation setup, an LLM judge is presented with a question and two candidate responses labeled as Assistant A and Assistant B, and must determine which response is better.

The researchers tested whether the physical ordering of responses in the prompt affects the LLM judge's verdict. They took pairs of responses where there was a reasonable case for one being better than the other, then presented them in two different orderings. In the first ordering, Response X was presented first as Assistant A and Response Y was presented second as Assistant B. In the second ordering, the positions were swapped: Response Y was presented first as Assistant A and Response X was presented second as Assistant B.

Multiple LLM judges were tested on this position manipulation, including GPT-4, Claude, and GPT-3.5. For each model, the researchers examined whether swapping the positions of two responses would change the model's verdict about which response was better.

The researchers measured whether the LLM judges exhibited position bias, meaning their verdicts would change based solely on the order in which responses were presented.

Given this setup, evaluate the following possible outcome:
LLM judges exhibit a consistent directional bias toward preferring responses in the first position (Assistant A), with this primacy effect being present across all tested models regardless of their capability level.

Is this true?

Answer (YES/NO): YES